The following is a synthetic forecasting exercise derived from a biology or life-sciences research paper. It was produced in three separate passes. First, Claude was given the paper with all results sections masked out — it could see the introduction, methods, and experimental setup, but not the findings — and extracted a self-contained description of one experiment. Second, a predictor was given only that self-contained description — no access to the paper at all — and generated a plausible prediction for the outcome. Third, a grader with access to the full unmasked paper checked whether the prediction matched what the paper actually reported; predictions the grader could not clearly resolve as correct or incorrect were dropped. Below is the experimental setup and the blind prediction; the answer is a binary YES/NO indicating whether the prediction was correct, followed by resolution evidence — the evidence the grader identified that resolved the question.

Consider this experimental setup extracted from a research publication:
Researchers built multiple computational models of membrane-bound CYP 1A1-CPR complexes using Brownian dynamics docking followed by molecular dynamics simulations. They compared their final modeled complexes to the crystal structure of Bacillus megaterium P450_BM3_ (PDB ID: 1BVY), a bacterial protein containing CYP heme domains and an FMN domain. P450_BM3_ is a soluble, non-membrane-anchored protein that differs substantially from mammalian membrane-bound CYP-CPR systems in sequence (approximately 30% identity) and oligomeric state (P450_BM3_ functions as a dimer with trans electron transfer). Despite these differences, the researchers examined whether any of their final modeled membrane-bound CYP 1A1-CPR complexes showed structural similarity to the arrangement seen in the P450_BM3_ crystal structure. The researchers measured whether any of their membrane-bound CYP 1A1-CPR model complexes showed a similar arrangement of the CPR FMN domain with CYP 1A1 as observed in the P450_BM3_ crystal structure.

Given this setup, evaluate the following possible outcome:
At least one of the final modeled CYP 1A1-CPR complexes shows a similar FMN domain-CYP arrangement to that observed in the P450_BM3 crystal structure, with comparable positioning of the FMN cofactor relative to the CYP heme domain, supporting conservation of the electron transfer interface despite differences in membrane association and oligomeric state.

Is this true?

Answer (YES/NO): NO